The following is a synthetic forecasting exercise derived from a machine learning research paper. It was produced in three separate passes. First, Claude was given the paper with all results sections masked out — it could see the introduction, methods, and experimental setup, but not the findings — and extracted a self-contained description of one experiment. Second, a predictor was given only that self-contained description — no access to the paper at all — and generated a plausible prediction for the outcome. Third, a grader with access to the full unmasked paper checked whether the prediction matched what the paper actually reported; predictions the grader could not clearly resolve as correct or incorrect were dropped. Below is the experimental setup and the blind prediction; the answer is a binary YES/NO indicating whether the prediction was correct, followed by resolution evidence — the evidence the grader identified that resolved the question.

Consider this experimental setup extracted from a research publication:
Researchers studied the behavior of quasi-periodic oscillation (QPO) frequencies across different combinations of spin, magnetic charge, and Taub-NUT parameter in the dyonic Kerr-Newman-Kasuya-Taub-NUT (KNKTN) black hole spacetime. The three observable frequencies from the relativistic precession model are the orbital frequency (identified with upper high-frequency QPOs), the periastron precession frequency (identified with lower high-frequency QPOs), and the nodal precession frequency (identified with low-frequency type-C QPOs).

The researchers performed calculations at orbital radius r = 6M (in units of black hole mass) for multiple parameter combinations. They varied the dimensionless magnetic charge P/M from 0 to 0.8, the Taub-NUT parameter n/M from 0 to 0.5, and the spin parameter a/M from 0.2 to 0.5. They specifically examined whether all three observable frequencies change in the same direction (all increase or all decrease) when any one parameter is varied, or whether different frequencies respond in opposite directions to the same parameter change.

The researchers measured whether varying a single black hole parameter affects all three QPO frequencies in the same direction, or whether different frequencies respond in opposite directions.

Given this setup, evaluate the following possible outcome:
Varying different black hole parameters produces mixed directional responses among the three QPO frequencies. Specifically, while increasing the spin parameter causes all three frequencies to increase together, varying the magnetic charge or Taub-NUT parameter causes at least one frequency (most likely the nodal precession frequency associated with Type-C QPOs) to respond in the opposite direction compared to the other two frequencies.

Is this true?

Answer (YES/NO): NO